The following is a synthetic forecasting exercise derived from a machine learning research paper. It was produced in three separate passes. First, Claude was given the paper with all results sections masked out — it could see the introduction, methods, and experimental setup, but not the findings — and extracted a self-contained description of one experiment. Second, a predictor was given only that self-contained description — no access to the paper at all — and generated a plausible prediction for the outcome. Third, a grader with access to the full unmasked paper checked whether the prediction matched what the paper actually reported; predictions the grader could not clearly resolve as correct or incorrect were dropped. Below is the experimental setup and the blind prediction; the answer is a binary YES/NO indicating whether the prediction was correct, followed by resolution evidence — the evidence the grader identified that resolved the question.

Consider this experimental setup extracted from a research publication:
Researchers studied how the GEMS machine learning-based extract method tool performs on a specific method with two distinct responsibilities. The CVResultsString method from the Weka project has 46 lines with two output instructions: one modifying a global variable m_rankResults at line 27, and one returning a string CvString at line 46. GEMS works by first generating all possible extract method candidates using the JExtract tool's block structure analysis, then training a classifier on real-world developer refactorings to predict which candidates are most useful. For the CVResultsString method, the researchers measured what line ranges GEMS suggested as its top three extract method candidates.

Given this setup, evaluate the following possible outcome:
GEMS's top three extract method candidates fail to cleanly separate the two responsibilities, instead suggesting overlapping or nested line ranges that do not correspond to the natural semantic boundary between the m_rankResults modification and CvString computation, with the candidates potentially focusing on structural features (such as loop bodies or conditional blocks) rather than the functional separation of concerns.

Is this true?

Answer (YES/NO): YES